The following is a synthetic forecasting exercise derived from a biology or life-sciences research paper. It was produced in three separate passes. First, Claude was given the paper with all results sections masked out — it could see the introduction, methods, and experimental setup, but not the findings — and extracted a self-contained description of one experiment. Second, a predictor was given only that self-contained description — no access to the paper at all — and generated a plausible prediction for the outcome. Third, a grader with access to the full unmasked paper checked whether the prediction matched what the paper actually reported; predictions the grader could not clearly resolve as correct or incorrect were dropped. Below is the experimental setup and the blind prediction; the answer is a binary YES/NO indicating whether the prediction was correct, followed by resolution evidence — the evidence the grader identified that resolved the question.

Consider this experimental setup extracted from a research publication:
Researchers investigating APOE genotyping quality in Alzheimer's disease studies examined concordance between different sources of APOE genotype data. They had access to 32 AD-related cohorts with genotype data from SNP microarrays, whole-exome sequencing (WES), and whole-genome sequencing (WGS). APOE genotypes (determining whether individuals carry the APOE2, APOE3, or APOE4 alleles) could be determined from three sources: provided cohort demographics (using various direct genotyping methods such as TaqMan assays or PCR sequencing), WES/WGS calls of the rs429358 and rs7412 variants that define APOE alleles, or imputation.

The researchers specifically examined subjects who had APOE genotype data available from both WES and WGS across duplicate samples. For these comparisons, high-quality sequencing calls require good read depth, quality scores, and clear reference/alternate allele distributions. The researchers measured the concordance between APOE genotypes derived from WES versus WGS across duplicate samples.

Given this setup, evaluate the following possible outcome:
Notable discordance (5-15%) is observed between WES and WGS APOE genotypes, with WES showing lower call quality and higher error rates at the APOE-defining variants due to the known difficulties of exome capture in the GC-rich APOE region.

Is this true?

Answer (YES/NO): NO